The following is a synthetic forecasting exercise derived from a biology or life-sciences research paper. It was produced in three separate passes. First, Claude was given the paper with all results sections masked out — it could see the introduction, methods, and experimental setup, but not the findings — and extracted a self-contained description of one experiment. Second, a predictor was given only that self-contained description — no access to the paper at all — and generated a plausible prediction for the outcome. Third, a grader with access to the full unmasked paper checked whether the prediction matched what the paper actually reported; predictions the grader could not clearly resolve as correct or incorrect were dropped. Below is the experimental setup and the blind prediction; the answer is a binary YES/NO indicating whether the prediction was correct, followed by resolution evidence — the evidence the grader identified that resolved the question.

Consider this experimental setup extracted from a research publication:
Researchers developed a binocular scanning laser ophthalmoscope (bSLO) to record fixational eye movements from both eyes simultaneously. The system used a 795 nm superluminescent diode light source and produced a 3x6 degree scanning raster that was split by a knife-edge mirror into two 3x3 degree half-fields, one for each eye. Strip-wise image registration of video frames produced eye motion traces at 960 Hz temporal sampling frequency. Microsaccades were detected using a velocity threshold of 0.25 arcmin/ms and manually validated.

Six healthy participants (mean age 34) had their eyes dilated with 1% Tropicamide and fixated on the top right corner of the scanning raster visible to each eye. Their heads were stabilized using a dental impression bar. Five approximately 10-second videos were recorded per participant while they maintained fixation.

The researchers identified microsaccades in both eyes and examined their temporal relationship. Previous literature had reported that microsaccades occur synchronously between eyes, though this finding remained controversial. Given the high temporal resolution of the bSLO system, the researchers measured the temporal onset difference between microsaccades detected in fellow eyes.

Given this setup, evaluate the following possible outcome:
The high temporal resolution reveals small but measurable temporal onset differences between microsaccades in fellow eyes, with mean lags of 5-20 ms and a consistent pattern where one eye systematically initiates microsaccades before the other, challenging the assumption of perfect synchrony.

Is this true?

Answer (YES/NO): NO